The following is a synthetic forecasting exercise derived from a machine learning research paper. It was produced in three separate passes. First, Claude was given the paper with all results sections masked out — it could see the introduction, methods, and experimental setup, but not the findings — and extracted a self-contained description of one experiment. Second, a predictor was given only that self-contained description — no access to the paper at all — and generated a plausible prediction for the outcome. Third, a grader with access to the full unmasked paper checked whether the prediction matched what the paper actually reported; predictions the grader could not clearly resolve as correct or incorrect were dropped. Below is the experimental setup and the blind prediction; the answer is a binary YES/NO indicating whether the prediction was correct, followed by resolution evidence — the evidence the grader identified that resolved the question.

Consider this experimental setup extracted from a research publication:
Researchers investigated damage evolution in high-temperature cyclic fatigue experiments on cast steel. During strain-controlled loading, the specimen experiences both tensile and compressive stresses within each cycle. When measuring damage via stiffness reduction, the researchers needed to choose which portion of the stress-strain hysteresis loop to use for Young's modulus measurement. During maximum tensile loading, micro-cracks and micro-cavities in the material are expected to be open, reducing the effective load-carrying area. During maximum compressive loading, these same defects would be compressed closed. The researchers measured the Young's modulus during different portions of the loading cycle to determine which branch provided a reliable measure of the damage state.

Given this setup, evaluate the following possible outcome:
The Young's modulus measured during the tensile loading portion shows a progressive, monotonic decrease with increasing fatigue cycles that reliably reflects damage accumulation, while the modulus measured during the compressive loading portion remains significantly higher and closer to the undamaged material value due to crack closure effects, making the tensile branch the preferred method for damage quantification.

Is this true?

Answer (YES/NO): NO